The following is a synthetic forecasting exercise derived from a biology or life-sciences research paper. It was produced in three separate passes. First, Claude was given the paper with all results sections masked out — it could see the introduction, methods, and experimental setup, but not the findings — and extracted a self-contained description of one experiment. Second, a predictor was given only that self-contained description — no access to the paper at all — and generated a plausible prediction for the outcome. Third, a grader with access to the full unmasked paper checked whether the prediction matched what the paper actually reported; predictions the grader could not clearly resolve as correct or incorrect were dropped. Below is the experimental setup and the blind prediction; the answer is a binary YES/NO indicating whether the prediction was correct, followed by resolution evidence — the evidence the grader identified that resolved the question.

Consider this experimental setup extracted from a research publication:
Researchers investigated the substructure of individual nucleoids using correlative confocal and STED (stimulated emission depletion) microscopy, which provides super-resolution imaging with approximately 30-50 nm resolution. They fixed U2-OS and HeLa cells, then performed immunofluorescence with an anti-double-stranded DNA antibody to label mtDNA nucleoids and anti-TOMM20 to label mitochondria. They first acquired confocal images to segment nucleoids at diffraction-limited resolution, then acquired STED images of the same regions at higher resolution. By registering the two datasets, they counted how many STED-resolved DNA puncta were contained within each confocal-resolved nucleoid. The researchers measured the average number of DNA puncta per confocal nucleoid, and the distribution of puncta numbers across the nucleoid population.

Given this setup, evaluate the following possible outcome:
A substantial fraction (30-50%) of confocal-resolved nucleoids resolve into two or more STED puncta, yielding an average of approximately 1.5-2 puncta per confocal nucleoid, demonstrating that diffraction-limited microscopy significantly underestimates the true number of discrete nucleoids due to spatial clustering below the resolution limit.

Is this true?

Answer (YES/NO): YES